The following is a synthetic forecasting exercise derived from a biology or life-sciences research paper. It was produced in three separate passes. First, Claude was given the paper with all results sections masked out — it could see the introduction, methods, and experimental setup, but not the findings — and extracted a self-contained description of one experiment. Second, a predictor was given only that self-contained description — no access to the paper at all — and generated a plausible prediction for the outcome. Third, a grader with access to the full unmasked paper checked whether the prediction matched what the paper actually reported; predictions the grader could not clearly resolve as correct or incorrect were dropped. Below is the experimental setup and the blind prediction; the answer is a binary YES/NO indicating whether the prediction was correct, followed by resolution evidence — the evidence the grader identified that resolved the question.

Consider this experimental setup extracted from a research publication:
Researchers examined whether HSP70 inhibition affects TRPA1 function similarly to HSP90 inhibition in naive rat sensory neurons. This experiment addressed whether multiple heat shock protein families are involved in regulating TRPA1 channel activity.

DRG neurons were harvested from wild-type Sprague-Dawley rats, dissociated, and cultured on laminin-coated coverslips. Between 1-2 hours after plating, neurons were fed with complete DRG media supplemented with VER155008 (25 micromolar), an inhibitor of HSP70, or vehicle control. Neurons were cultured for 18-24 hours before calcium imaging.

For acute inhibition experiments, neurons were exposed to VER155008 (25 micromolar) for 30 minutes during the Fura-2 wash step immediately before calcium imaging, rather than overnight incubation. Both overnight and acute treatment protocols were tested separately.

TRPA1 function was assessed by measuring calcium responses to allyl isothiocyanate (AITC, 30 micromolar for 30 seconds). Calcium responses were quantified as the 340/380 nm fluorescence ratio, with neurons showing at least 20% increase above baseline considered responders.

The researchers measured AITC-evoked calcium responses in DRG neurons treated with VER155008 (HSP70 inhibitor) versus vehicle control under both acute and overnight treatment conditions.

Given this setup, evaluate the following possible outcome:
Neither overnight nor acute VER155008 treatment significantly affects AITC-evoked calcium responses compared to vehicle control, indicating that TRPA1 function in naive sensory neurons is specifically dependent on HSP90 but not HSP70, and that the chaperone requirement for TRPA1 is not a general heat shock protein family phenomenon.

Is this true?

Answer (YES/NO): NO